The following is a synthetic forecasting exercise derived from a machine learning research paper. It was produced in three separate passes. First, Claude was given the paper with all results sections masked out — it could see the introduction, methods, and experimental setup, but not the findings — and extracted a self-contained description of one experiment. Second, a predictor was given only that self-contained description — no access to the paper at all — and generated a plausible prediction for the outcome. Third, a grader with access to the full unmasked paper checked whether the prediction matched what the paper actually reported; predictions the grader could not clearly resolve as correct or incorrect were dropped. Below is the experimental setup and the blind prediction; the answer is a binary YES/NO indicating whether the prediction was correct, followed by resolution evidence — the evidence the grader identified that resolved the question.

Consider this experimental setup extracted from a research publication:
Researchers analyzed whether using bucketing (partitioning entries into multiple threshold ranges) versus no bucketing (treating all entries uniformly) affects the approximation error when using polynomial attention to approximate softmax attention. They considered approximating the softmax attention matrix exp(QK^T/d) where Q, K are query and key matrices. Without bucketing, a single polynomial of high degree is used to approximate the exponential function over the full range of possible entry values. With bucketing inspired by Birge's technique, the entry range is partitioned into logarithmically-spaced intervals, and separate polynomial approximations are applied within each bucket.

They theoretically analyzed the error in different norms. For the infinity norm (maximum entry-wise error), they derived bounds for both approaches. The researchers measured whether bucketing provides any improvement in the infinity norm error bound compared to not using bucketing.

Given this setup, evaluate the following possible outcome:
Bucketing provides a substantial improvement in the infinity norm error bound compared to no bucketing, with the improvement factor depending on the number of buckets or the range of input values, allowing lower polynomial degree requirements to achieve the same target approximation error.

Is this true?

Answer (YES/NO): NO